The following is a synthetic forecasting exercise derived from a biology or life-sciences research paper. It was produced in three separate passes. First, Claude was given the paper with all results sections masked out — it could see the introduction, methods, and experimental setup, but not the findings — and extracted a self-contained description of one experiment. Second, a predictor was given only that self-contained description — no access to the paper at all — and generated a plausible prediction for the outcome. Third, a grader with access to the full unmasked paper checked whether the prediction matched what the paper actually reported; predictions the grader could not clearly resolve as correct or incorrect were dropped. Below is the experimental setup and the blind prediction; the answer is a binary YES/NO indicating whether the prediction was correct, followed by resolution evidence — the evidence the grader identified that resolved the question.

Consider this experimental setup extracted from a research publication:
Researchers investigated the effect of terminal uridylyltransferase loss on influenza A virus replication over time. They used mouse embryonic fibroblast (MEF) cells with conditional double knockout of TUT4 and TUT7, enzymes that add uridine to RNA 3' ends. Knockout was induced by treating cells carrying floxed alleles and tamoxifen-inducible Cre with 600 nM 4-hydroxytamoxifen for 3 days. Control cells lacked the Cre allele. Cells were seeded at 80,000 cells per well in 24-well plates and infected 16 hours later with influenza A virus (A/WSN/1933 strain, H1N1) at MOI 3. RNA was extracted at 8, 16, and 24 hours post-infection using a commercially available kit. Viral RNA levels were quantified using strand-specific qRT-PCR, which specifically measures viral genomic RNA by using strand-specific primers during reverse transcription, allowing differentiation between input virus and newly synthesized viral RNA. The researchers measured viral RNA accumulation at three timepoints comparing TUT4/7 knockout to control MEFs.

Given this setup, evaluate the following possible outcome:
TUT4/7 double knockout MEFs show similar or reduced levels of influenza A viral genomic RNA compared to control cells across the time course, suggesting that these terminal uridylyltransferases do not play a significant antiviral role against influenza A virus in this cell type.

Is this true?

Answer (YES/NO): NO